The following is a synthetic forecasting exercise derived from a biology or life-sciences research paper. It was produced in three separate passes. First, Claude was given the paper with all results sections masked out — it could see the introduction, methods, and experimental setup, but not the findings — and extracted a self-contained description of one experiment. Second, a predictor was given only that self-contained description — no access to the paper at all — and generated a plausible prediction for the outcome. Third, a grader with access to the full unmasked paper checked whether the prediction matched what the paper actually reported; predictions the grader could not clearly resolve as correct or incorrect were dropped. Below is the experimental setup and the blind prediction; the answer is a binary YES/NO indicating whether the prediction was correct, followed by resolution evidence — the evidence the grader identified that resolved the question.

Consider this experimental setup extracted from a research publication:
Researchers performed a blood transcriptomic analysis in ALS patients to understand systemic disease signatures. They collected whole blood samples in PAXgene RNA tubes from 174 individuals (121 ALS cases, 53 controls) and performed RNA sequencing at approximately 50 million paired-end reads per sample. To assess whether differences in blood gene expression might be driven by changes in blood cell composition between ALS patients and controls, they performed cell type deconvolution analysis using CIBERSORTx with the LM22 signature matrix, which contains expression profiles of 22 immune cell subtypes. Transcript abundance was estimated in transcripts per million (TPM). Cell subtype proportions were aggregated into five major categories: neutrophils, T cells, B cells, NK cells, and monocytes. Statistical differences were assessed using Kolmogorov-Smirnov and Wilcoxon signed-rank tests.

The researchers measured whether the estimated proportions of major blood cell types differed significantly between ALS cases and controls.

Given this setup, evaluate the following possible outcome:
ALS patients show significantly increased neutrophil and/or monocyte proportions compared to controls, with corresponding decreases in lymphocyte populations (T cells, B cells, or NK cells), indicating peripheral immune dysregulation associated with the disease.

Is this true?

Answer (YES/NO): NO